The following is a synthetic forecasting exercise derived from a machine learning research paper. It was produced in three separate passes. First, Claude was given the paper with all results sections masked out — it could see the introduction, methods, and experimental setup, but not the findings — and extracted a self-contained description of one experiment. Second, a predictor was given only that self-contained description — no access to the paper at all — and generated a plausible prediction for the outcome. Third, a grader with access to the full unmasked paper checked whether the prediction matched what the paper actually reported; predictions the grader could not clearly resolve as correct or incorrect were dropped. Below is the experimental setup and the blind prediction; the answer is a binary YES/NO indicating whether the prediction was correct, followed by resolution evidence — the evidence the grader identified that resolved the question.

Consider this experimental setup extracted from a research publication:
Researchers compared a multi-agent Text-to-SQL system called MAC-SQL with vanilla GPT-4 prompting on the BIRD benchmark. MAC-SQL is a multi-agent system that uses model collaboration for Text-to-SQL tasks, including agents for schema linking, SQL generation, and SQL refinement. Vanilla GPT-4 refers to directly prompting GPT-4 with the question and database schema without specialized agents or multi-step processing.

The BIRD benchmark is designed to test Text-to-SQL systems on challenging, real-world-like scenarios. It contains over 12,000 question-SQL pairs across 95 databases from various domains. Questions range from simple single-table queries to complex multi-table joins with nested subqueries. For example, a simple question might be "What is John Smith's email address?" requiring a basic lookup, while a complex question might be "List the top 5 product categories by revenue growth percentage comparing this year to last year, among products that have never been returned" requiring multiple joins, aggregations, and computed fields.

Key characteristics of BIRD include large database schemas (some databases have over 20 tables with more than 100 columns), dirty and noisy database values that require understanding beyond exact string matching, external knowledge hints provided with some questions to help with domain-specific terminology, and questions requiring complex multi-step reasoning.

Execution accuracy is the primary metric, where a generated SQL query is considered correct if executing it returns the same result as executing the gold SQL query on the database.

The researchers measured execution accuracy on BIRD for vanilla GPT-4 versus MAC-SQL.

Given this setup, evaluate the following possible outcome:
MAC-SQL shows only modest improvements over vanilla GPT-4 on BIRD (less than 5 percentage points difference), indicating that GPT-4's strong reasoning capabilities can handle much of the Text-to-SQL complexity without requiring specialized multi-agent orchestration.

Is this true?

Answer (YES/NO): NO